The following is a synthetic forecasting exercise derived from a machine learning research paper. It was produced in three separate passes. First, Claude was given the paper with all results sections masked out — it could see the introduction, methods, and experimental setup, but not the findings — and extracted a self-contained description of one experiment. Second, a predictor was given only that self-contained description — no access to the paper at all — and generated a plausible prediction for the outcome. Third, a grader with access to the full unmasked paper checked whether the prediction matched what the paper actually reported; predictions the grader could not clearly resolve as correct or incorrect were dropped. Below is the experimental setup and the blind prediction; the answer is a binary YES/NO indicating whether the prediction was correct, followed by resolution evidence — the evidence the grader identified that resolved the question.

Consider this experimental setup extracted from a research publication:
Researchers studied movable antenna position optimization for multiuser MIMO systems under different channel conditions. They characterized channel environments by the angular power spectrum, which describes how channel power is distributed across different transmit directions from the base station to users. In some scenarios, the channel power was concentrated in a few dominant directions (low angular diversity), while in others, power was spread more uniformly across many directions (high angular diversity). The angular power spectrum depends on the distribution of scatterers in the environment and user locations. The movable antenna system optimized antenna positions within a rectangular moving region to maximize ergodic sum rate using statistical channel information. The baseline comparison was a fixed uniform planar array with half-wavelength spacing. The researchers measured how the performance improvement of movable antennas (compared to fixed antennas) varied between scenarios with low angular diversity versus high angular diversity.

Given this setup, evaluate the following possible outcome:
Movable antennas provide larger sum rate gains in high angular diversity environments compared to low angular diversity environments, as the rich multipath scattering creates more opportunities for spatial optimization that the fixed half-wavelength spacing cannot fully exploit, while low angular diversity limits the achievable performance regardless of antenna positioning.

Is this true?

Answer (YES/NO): YES